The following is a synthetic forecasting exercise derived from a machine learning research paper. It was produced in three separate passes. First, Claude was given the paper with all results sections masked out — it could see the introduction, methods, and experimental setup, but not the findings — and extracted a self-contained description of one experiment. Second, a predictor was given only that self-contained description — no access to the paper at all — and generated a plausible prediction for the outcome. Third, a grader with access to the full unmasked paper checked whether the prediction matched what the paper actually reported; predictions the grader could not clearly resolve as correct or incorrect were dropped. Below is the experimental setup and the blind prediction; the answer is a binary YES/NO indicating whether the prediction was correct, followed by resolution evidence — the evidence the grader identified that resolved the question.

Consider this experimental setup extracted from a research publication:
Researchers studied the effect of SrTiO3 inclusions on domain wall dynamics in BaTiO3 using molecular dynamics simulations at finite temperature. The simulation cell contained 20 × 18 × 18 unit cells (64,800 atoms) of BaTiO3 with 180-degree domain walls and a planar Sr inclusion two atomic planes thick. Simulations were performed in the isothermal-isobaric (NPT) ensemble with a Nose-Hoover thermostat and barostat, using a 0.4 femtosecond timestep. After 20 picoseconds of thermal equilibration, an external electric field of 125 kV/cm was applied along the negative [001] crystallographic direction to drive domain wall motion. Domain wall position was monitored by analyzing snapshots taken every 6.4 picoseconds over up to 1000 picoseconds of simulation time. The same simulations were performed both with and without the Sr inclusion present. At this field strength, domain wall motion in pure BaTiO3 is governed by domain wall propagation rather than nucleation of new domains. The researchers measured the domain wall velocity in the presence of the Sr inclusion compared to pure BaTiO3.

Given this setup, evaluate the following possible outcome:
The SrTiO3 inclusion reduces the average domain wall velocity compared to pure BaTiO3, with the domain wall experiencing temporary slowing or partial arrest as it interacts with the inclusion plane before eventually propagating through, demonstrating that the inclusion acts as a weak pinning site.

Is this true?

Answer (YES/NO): NO